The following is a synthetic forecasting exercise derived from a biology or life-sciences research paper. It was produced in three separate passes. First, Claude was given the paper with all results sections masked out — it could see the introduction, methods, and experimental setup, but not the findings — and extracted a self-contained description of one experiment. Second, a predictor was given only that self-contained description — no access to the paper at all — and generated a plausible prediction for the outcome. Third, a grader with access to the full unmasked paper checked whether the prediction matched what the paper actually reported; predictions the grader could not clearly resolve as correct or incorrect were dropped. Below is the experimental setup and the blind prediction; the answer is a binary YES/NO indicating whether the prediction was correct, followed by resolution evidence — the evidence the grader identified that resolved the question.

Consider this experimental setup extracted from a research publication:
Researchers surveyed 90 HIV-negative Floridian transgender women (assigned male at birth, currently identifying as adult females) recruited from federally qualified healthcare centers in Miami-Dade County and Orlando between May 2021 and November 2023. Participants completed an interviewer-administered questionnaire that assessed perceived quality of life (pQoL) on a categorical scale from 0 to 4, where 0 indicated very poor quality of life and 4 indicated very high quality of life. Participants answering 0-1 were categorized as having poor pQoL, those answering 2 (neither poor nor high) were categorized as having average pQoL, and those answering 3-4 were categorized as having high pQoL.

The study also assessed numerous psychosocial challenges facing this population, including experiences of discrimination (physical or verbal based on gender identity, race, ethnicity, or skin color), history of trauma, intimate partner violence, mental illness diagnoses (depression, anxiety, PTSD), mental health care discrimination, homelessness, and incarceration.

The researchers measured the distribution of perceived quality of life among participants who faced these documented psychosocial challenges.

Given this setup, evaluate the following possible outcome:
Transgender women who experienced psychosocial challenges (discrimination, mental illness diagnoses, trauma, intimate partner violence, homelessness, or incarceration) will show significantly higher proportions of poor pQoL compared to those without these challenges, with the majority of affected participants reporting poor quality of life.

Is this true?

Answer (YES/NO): NO